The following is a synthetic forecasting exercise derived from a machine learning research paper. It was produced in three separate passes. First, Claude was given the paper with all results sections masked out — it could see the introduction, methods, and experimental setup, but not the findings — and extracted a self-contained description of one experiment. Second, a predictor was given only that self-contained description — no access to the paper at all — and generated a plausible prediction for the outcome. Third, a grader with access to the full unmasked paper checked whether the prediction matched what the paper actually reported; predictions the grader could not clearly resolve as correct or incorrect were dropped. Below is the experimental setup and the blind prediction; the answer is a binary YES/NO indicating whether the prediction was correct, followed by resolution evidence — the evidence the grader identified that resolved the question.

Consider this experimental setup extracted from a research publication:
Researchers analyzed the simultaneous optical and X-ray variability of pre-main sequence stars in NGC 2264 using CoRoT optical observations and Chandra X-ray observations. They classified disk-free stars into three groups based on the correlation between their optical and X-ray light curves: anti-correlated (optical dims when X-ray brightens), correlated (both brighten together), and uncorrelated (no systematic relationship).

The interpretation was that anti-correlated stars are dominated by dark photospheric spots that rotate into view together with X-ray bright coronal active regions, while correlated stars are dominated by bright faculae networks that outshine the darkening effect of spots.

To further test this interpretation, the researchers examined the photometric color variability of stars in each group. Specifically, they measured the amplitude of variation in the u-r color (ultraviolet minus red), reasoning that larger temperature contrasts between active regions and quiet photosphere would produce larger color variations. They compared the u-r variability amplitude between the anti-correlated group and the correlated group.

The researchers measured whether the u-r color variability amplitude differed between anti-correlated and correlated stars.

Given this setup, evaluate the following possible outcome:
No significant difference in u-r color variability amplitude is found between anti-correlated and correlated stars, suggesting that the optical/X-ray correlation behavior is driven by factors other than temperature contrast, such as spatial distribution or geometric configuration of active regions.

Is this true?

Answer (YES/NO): NO